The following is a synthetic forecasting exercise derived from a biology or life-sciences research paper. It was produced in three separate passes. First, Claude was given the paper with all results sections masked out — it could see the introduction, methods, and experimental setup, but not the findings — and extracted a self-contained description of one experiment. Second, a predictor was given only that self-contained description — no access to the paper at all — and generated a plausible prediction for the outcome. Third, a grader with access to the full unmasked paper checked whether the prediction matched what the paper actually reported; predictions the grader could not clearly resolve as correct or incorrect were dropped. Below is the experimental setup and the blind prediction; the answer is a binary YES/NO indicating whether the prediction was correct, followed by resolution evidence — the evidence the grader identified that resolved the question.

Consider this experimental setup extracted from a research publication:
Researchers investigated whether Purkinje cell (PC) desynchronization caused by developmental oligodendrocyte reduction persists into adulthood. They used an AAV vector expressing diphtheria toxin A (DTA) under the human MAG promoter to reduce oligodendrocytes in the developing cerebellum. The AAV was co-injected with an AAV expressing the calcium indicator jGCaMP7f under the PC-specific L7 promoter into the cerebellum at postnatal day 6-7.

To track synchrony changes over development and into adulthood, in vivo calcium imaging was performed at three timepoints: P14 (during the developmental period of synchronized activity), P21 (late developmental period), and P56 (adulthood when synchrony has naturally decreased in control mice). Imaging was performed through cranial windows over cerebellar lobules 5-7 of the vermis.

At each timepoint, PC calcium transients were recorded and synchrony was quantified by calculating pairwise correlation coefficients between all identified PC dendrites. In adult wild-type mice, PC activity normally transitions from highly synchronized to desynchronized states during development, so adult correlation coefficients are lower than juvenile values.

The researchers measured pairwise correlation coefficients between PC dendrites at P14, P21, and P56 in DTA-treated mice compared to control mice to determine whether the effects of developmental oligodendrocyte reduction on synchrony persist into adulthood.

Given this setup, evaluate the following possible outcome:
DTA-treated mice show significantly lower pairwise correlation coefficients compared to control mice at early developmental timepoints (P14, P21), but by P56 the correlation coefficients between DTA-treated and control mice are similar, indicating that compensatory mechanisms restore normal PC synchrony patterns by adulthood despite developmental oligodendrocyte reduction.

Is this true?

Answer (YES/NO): NO